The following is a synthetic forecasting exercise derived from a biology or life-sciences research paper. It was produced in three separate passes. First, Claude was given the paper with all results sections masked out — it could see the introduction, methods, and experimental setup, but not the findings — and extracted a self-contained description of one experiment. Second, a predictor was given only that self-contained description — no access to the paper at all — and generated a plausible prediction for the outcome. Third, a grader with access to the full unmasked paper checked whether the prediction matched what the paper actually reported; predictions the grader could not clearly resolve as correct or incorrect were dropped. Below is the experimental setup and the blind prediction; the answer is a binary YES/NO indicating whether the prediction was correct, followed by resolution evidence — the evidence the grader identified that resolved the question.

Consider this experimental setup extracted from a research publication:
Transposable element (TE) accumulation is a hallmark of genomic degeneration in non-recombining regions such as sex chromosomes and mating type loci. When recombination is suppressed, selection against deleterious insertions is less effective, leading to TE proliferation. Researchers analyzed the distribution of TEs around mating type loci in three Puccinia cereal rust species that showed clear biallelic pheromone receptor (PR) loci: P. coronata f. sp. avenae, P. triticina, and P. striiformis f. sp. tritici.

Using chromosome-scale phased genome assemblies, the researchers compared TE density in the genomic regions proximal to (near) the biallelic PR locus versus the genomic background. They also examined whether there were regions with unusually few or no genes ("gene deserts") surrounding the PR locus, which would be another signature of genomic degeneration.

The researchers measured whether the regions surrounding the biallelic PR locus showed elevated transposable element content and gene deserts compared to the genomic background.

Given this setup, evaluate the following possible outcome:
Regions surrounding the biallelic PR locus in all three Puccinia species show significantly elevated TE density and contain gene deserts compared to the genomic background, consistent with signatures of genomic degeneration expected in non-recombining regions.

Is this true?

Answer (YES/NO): YES